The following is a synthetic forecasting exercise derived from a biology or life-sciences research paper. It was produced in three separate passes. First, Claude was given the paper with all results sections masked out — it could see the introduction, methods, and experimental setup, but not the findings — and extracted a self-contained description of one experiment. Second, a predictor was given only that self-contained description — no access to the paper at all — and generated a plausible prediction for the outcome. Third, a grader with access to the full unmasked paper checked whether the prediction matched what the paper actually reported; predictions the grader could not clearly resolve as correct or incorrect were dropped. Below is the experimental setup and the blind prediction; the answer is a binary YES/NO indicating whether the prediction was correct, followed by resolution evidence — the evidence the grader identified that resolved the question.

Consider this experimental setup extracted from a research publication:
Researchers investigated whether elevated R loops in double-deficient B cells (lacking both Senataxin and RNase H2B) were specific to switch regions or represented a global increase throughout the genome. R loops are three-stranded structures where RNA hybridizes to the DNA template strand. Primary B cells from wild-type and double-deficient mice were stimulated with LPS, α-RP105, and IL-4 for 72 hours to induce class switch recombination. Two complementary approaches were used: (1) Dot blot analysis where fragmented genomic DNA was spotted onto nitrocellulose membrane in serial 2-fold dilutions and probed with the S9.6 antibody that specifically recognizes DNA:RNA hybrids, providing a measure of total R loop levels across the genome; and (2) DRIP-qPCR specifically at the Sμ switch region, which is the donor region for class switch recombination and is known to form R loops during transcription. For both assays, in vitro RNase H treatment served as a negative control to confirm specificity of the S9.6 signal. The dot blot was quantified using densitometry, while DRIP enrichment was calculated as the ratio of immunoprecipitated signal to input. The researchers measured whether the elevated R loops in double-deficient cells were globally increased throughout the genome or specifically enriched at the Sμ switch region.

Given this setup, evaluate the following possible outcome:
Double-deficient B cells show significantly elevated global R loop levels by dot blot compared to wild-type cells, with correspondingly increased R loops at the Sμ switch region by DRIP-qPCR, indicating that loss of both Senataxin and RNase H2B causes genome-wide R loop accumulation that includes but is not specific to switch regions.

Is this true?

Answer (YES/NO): NO